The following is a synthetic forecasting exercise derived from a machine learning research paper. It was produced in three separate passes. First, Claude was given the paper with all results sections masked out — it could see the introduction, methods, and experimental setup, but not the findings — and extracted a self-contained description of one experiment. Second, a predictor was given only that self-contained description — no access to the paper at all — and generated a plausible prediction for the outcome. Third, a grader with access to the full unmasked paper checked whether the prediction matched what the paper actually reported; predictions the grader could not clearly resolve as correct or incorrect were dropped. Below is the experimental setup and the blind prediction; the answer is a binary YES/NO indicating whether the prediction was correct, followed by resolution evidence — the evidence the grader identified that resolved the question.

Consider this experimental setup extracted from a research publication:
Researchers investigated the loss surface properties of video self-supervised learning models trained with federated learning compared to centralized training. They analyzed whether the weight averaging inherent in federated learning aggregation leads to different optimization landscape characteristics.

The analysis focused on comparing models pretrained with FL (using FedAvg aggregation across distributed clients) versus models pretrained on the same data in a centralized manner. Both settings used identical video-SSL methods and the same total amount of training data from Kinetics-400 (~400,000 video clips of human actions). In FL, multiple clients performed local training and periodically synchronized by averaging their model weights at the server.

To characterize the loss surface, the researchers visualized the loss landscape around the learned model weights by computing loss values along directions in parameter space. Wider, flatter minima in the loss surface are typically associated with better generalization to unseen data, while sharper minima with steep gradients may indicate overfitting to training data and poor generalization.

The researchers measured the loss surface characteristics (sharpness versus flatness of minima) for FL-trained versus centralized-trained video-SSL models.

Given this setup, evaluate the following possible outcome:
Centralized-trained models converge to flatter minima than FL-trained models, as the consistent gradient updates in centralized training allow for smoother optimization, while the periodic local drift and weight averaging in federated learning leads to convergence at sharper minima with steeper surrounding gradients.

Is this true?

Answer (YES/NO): NO